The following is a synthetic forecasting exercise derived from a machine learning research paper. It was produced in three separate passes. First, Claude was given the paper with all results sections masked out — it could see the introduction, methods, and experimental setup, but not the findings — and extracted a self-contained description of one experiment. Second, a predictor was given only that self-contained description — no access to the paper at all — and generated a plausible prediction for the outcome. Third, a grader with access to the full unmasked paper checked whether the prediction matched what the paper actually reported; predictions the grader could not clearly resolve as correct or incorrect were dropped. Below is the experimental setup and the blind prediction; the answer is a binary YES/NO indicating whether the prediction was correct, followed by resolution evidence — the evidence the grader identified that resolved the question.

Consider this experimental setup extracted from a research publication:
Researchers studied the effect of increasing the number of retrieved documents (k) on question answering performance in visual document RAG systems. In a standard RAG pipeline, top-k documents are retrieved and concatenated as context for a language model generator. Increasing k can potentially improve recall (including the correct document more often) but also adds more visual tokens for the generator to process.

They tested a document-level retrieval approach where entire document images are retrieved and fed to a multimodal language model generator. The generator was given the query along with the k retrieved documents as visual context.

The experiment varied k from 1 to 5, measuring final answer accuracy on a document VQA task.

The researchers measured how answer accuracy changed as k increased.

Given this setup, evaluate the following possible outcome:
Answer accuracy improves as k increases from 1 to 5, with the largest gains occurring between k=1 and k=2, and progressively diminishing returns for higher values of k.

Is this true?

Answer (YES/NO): NO